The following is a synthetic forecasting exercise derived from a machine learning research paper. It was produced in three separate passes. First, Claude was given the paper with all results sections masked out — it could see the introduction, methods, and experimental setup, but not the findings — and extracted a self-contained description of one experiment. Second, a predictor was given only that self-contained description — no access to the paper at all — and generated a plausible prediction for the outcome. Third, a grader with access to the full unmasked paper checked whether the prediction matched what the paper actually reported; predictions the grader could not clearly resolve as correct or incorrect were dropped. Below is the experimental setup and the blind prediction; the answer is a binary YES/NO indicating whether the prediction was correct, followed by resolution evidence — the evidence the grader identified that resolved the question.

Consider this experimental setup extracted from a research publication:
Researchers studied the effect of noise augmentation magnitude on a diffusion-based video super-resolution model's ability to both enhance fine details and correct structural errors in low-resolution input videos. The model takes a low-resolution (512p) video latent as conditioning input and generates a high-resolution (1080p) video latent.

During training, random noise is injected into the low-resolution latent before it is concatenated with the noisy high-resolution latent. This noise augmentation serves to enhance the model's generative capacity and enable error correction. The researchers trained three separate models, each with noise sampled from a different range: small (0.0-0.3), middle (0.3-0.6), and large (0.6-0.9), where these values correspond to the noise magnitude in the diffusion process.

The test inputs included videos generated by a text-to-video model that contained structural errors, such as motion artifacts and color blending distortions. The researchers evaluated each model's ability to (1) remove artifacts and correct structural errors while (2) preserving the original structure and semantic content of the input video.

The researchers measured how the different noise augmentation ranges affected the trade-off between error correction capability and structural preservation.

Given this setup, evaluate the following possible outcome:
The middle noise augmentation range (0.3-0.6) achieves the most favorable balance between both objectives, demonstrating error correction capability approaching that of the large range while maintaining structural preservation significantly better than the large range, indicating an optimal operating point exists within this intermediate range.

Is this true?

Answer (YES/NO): NO